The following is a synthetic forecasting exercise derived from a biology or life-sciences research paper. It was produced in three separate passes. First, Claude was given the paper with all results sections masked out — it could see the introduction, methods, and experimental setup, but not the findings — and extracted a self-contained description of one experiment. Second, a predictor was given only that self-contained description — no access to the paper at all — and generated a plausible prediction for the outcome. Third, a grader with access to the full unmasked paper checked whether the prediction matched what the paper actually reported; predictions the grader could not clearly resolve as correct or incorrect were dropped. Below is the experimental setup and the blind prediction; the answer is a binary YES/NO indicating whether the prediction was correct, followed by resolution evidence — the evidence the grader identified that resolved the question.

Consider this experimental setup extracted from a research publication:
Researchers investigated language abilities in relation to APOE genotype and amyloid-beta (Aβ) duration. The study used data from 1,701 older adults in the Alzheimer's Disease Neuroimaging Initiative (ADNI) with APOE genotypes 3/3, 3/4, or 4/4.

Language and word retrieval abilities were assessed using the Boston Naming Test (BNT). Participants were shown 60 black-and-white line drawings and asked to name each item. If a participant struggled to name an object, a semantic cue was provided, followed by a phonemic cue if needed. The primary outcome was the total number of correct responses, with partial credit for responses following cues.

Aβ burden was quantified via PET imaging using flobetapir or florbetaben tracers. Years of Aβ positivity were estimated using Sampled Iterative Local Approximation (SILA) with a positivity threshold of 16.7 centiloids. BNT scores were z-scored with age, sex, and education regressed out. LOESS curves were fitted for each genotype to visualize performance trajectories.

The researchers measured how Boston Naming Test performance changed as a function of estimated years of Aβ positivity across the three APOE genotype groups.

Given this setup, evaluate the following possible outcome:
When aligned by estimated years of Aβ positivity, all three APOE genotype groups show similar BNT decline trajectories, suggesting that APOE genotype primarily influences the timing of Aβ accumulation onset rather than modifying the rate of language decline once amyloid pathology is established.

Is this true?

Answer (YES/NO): YES